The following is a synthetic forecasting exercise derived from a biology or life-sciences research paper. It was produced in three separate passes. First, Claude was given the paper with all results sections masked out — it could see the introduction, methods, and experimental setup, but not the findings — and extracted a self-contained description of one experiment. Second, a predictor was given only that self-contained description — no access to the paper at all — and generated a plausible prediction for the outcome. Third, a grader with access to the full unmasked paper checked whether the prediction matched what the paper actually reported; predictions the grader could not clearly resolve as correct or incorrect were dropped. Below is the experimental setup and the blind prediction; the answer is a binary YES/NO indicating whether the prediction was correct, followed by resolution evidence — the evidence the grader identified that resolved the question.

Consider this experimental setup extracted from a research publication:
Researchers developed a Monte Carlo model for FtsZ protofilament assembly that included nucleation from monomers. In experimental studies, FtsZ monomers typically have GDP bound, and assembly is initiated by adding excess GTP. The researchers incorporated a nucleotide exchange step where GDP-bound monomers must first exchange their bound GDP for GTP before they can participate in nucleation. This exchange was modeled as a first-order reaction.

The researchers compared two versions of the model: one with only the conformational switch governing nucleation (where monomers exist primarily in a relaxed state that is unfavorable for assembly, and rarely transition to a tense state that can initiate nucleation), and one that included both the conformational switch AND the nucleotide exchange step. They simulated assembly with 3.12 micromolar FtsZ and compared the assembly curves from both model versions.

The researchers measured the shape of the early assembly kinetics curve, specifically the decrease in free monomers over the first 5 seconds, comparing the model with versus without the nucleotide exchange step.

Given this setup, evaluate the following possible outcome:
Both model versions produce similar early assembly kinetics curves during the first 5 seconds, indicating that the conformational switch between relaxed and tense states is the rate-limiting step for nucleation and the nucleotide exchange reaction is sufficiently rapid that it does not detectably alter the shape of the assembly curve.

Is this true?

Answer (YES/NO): NO